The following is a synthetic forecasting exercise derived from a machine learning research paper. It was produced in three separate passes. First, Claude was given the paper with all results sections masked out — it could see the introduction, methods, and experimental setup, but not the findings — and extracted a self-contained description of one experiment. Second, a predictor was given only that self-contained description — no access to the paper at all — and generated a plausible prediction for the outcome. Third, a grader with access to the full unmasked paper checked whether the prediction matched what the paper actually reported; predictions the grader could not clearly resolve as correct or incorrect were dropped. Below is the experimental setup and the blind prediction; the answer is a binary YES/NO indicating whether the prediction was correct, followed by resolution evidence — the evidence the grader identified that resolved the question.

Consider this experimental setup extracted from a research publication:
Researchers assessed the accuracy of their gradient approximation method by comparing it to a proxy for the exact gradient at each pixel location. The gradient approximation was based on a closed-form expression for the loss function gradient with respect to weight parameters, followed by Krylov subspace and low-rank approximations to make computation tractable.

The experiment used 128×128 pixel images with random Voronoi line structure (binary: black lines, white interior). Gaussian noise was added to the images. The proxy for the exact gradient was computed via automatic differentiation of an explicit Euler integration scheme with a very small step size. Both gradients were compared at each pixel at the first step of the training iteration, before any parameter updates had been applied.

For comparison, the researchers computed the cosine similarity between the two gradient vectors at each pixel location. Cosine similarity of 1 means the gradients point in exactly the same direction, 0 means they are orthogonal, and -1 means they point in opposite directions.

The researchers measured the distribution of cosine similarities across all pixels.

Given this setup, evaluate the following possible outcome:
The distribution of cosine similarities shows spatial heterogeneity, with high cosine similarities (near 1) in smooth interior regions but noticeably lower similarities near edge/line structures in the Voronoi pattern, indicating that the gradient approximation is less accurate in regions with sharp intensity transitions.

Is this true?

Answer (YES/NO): NO